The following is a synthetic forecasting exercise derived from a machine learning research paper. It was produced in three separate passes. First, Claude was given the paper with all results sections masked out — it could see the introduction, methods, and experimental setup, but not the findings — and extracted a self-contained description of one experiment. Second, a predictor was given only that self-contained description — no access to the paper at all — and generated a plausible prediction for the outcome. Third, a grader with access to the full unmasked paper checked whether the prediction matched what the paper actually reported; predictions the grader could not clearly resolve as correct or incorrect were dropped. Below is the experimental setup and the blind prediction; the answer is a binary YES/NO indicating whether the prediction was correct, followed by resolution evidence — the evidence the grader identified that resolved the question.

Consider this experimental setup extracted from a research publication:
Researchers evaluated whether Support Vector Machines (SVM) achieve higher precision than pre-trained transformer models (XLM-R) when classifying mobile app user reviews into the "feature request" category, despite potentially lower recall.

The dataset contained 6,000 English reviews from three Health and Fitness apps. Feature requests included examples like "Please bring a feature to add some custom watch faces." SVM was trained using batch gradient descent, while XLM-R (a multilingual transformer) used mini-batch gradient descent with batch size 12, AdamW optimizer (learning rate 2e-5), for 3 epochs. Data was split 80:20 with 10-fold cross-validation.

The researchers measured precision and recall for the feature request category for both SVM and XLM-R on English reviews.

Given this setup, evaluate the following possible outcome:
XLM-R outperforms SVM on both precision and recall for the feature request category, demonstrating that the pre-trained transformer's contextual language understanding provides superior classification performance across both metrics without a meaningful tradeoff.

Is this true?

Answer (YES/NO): NO